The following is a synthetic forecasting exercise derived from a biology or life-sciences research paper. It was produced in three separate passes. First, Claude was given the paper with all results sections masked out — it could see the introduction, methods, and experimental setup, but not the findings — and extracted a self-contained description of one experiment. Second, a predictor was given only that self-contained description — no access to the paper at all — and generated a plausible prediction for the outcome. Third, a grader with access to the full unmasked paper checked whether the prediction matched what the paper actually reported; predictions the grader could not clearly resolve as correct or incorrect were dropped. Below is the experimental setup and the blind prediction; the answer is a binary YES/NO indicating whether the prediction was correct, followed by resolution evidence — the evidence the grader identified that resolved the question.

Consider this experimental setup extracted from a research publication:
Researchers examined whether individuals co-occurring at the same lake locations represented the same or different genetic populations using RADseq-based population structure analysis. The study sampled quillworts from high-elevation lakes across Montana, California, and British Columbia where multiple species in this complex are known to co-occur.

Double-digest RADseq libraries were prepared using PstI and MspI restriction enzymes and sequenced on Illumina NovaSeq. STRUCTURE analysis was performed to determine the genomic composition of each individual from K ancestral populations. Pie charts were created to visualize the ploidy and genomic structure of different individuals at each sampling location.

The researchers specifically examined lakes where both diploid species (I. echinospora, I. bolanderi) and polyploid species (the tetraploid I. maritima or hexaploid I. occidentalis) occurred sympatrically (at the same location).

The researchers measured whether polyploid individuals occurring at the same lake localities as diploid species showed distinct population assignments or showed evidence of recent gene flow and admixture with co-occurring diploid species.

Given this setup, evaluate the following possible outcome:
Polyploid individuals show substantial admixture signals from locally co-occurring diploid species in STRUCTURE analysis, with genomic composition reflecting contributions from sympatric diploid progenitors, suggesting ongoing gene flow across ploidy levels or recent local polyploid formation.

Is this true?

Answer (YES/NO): NO